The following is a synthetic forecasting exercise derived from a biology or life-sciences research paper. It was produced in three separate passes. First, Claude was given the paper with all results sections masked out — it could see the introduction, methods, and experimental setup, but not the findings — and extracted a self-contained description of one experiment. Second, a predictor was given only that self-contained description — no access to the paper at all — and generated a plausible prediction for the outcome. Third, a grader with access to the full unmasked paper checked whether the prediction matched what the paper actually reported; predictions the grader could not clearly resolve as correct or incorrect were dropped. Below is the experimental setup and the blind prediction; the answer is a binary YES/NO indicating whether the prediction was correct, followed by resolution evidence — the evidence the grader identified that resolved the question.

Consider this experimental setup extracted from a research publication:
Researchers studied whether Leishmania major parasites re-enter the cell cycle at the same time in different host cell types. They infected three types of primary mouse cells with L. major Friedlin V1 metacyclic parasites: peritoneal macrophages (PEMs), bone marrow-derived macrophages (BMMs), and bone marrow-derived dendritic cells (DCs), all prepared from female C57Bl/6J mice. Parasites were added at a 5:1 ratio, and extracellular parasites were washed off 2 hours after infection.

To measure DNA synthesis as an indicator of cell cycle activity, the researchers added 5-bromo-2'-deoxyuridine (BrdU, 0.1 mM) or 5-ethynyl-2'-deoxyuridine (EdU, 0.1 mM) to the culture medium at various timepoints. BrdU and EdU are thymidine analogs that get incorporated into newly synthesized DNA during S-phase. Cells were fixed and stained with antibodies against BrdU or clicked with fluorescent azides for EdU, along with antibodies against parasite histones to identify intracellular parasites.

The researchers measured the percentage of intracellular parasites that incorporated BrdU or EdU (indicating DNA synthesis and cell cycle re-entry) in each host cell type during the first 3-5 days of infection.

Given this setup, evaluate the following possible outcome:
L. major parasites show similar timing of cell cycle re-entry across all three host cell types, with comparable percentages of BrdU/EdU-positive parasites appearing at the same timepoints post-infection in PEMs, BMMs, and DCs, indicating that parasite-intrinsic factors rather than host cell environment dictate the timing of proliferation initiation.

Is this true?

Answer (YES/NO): NO